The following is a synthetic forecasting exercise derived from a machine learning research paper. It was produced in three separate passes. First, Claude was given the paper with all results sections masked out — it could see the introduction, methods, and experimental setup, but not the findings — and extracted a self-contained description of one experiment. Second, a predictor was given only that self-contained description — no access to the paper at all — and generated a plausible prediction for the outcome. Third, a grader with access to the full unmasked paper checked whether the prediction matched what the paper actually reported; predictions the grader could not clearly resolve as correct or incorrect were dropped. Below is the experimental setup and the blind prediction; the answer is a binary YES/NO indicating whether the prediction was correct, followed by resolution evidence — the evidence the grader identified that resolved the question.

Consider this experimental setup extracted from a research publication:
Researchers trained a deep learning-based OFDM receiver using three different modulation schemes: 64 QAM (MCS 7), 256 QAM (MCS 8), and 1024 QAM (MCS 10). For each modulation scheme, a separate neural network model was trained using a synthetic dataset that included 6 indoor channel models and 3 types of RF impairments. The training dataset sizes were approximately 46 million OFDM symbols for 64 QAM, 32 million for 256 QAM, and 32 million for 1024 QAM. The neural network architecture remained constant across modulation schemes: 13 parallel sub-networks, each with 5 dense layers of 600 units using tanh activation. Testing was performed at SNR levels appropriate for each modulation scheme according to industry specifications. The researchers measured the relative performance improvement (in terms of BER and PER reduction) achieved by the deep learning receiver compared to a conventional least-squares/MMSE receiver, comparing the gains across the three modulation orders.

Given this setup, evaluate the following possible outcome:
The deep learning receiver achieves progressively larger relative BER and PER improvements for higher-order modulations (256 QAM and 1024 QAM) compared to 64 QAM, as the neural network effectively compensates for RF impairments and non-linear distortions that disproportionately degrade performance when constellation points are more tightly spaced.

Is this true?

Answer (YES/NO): NO